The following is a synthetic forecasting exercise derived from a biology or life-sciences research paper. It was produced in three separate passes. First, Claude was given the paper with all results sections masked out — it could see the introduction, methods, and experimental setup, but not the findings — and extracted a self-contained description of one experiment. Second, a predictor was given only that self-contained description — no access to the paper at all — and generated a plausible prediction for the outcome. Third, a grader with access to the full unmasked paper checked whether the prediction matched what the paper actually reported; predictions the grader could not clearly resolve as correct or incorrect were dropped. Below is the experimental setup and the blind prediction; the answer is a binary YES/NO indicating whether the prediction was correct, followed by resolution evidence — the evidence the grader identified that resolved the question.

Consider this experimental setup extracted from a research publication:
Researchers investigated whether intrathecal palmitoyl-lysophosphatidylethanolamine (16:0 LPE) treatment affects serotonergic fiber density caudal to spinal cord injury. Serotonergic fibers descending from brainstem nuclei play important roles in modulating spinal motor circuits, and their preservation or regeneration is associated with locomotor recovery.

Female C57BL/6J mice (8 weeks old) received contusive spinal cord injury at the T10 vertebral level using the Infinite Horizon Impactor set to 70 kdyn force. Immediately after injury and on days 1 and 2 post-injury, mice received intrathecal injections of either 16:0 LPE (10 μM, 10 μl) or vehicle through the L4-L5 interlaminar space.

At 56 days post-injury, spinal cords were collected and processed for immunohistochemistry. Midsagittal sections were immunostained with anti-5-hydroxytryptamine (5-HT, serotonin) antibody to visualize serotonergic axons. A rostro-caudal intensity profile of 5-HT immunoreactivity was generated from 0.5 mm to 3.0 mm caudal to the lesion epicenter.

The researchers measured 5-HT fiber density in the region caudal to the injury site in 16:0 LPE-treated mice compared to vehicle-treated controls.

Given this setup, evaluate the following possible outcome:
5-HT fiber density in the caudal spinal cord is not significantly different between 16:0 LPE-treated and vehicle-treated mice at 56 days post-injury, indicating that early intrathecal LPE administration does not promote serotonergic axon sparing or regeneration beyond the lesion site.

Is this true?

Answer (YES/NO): NO